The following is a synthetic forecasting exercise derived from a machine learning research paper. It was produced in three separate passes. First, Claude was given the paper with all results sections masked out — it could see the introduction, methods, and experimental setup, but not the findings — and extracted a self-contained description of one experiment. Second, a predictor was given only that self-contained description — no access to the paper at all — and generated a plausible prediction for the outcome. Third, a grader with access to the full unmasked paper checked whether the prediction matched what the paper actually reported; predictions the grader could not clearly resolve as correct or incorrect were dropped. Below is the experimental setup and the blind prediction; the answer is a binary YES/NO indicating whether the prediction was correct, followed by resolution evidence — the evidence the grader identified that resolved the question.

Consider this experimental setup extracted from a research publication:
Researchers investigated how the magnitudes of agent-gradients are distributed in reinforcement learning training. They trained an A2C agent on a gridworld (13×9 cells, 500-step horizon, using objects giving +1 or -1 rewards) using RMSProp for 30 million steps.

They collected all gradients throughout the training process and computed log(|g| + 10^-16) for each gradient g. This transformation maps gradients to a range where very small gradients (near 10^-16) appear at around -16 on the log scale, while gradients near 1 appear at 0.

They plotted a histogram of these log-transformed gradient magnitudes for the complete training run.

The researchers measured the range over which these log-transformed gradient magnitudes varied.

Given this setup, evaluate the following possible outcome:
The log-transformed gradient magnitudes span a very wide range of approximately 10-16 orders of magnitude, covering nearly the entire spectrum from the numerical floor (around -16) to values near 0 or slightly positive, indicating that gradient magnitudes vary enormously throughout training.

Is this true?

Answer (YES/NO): YES